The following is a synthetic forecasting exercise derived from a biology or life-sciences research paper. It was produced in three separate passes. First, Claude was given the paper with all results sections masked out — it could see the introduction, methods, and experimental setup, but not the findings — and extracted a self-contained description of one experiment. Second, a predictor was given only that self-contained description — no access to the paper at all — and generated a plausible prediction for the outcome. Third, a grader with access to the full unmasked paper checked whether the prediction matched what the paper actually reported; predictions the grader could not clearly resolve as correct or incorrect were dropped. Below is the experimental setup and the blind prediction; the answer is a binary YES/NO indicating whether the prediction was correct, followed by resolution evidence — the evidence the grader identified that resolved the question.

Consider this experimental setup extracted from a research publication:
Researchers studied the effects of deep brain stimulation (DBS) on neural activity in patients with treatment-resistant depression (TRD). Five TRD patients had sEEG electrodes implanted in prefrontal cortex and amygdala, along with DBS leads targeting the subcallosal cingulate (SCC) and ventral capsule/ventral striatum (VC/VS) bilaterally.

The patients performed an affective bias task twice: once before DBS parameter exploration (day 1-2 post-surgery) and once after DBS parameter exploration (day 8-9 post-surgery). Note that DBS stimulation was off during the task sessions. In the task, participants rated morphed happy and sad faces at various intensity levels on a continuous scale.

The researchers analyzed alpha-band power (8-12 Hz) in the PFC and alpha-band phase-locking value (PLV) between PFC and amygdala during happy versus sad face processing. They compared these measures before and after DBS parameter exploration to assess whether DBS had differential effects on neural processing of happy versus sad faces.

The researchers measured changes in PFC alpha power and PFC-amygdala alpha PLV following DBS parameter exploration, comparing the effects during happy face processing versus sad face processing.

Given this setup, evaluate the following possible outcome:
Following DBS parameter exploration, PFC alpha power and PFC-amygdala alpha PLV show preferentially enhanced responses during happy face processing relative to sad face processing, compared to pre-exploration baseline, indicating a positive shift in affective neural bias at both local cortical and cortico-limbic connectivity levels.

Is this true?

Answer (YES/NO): NO